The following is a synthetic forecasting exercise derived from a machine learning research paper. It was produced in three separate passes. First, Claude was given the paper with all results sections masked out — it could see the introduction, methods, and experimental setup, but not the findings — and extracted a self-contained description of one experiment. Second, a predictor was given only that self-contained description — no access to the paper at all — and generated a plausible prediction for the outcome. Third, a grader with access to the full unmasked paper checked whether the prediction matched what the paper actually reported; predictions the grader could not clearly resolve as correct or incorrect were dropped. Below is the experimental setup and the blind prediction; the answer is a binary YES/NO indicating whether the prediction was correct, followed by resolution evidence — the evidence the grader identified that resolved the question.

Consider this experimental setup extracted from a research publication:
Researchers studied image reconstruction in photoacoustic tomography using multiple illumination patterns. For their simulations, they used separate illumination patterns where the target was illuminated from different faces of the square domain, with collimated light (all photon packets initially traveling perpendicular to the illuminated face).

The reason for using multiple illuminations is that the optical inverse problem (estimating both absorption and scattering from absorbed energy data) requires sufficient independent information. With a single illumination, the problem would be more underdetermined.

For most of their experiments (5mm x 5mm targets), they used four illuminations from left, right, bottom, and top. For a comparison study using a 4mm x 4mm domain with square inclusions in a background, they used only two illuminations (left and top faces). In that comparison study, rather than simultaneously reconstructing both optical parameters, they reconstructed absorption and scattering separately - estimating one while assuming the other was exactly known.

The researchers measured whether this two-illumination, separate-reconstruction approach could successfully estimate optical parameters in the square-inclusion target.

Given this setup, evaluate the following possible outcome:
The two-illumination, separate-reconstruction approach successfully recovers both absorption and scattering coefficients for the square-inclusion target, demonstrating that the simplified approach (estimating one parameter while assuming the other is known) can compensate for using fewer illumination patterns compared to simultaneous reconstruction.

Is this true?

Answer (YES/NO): YES